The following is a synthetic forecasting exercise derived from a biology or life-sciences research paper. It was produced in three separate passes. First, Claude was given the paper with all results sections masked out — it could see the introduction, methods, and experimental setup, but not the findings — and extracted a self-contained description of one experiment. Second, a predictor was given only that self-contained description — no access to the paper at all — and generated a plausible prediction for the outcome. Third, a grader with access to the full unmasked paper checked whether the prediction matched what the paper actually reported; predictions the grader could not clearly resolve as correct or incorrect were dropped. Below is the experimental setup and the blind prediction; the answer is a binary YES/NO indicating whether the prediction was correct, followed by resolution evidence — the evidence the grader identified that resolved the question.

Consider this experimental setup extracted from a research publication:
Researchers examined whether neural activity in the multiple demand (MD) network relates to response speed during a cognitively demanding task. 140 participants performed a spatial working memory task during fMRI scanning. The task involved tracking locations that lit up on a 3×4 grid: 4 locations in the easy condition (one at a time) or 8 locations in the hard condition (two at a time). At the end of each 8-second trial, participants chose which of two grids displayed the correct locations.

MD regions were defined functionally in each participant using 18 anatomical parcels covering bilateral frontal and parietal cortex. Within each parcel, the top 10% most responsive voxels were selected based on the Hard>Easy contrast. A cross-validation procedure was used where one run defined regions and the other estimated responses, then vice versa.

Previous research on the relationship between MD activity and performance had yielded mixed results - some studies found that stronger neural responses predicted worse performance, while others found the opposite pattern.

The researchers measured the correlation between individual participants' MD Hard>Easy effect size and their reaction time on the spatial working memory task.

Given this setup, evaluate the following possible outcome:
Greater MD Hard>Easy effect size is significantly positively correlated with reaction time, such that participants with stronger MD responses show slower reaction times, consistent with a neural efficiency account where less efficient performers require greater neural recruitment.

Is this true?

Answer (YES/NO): NO